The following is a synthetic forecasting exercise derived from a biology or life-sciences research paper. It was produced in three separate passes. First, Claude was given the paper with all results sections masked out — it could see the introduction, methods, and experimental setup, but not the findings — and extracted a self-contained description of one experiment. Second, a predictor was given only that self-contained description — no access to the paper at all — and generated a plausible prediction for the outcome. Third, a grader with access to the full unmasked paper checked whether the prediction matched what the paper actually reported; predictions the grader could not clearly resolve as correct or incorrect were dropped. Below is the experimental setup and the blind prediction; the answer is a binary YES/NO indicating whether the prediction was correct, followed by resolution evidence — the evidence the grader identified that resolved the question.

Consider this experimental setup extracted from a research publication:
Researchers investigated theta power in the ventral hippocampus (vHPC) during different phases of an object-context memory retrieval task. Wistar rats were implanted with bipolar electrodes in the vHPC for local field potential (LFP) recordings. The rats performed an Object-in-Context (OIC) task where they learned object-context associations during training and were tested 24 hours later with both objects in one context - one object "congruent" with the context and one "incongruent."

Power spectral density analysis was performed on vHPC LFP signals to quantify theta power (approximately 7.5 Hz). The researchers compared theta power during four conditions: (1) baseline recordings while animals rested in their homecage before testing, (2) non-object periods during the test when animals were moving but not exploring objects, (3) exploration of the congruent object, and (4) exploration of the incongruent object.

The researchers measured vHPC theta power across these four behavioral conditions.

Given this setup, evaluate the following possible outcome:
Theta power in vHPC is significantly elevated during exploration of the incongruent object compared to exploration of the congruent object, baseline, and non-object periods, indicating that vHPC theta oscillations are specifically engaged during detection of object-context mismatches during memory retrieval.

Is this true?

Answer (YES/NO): NO